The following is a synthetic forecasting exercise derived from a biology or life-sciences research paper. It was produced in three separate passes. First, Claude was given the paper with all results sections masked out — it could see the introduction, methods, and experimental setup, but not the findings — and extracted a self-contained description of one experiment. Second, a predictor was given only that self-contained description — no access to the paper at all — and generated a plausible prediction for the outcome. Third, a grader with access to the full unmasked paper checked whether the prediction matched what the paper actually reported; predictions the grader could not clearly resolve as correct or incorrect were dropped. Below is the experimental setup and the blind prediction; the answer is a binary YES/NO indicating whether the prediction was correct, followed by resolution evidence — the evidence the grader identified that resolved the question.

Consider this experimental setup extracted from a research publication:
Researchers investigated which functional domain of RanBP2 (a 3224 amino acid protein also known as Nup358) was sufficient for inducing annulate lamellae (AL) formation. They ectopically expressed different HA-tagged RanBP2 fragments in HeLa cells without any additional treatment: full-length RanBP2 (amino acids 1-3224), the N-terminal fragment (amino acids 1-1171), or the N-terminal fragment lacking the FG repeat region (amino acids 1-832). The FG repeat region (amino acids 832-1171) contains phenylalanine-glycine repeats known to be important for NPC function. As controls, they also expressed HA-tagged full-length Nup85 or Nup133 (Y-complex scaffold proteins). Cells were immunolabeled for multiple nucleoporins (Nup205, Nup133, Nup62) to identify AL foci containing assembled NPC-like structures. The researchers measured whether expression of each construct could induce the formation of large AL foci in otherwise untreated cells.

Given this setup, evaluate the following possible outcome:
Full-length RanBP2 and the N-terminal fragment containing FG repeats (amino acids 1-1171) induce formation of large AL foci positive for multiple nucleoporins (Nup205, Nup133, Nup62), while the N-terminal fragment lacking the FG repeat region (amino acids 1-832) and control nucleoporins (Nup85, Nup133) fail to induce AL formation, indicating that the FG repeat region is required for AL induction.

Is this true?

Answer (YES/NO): YES